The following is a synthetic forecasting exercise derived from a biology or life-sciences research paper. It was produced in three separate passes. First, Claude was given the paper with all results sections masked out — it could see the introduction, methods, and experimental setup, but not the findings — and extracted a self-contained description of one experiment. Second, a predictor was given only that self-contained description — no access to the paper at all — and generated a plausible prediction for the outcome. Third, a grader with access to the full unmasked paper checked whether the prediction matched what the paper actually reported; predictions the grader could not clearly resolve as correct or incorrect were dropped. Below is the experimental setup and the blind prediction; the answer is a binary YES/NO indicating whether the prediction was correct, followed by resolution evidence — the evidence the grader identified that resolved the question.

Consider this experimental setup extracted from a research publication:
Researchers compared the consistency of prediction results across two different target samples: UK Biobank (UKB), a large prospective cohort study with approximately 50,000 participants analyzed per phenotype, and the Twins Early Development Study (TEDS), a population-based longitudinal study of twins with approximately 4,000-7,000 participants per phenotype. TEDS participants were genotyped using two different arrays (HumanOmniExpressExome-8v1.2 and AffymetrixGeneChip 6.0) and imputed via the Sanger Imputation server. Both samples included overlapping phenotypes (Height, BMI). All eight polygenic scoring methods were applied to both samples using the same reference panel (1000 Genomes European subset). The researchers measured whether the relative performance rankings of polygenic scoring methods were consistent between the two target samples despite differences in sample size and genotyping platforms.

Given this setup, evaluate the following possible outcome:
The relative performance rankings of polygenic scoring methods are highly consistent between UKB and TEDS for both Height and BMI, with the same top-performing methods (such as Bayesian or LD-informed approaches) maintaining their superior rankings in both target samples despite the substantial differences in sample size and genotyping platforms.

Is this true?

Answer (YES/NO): YES